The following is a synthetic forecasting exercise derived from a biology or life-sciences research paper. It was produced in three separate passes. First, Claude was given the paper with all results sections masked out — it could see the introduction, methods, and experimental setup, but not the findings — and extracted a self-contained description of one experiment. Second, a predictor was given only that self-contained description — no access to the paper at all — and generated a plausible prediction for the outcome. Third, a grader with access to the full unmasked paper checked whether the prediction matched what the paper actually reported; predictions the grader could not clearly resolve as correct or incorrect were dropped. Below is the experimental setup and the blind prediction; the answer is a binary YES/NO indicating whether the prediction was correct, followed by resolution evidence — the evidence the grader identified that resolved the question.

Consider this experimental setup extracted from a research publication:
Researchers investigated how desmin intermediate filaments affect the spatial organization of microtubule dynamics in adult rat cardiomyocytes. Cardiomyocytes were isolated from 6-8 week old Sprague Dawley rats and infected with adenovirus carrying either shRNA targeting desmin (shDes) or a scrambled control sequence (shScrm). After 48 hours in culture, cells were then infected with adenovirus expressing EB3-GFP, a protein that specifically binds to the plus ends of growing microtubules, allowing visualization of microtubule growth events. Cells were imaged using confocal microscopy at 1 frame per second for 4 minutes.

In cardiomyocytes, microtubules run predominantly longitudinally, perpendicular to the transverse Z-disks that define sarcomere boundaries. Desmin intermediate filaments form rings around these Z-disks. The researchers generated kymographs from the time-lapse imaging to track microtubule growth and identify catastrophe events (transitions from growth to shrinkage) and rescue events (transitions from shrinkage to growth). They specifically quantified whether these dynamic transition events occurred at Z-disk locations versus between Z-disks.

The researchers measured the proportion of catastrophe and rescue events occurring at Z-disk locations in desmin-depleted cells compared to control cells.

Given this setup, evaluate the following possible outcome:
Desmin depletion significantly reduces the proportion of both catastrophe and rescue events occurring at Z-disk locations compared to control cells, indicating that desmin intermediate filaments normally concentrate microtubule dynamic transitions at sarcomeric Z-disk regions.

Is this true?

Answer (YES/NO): NO